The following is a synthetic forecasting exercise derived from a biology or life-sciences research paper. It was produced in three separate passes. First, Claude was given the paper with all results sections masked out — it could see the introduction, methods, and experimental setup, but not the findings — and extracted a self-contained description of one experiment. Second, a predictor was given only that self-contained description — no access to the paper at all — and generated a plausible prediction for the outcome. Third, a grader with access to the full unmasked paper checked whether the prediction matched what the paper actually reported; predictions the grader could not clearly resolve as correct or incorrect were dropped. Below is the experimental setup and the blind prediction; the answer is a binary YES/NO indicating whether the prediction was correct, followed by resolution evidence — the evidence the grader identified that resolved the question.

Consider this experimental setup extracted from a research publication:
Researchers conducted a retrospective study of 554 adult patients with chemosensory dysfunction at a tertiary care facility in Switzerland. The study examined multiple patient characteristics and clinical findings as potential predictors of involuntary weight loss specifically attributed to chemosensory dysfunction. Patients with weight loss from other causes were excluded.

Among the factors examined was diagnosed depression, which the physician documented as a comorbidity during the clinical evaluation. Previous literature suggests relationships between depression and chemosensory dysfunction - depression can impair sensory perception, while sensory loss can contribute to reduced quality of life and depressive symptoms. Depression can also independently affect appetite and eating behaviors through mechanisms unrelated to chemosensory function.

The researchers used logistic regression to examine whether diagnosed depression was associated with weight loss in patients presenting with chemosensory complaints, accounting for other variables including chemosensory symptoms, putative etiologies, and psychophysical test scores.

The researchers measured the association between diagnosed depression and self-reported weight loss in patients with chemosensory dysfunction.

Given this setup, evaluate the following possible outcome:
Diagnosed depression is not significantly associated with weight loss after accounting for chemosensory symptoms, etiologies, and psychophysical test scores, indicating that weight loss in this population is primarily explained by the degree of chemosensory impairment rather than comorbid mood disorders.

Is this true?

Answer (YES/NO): NO